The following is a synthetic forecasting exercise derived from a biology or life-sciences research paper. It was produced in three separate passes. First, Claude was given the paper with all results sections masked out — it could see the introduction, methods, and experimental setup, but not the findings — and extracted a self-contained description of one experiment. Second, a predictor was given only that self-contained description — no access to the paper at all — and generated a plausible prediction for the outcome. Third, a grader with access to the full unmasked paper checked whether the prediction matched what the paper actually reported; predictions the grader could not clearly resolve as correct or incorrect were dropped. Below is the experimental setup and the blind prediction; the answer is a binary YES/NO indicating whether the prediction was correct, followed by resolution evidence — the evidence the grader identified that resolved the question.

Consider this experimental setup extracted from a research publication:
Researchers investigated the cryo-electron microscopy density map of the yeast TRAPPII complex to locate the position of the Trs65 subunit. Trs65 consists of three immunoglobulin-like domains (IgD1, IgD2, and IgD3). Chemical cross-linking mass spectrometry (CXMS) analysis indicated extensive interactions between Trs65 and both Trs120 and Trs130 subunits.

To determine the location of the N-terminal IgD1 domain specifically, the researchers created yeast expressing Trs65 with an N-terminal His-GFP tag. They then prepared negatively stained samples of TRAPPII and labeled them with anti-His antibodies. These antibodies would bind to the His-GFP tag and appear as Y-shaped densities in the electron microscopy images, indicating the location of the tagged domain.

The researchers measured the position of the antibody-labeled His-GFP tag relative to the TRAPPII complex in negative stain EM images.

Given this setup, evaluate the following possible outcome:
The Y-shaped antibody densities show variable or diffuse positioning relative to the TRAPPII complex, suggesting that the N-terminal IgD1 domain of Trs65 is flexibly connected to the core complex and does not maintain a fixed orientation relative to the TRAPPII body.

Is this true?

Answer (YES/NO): YES